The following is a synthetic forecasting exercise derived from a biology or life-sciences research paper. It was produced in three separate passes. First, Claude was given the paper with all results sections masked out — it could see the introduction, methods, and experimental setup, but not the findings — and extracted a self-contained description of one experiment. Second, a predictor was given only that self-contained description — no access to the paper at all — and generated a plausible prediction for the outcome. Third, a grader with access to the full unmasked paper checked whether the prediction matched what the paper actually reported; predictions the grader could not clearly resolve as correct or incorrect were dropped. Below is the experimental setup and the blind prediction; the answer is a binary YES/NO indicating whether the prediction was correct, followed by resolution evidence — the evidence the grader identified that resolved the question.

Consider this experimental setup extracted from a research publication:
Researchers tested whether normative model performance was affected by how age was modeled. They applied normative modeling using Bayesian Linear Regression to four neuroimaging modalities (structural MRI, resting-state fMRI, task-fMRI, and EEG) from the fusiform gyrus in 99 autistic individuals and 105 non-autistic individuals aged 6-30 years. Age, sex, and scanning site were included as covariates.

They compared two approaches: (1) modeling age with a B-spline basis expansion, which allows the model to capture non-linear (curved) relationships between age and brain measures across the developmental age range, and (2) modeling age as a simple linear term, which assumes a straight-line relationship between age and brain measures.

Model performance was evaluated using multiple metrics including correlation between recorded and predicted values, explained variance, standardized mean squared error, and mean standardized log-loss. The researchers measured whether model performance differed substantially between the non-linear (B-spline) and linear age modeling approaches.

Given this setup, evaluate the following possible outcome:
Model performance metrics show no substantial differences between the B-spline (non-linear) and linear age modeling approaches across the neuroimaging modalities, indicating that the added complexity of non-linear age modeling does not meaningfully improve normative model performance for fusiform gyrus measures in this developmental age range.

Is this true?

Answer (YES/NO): YES